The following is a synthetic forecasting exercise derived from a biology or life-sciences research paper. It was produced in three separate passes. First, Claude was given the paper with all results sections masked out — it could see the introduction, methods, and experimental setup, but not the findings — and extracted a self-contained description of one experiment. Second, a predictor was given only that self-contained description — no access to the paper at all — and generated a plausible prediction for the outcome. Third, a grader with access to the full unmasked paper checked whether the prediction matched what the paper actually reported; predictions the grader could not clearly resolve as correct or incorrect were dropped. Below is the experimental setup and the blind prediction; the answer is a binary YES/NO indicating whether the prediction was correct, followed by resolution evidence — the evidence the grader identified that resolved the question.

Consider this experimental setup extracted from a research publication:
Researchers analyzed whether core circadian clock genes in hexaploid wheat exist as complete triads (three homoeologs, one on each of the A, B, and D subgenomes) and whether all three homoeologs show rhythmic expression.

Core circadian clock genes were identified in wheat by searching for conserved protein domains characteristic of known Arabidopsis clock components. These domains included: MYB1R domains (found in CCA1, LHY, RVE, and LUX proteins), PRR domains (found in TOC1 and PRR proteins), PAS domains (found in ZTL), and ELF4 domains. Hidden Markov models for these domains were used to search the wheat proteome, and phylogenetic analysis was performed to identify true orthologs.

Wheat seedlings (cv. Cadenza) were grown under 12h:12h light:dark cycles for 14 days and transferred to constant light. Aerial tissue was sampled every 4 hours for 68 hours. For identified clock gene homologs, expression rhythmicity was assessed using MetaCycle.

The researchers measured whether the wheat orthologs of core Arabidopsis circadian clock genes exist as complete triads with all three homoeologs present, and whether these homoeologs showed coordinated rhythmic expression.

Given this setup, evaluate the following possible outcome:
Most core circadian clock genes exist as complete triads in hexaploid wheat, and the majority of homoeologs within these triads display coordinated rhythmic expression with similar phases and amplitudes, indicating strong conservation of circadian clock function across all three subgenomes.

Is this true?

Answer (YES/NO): NO